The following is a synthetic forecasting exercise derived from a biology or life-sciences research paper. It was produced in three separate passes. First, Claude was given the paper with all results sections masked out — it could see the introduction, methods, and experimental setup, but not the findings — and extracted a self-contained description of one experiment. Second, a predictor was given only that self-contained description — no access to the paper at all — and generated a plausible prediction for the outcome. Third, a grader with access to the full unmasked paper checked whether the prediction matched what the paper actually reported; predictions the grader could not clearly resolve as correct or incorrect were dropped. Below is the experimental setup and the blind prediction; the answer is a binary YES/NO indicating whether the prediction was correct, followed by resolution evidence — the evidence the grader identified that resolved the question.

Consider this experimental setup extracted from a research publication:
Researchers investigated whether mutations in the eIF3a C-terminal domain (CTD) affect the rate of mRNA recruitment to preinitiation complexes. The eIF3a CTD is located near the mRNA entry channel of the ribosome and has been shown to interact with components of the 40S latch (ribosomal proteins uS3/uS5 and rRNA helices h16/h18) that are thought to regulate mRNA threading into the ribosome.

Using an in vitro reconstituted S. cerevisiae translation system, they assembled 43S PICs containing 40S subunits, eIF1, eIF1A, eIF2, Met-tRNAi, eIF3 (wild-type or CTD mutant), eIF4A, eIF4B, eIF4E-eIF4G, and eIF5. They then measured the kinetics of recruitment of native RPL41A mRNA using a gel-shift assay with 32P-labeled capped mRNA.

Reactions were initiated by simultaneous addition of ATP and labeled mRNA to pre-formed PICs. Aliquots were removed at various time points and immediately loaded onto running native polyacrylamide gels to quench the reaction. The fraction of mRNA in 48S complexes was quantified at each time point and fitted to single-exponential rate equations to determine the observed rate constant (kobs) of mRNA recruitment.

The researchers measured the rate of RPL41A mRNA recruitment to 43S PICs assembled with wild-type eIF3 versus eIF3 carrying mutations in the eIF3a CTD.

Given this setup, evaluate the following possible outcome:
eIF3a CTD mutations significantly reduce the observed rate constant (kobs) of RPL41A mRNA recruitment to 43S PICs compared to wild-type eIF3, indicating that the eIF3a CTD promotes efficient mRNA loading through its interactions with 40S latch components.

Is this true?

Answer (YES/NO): YES